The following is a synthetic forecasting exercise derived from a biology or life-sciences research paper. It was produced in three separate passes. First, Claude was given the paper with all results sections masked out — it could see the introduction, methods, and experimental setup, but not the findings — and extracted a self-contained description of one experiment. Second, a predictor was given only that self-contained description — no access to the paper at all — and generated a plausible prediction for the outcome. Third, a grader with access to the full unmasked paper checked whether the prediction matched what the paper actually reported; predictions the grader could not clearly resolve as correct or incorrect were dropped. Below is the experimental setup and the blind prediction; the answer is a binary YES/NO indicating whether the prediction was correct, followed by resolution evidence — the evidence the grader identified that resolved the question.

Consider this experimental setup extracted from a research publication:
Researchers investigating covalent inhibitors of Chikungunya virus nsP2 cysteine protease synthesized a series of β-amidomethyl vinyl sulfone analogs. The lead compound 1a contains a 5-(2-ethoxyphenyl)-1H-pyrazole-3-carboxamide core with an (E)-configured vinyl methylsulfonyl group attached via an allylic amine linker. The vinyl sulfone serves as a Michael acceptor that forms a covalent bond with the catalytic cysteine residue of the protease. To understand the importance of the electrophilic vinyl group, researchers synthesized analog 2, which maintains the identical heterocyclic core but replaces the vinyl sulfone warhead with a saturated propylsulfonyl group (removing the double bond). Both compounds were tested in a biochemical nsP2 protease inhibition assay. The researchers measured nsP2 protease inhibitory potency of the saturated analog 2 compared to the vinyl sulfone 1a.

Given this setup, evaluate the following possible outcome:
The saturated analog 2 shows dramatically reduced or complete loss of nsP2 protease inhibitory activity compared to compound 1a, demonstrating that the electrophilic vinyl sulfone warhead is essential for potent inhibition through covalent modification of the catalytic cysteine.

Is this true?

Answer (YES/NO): YES